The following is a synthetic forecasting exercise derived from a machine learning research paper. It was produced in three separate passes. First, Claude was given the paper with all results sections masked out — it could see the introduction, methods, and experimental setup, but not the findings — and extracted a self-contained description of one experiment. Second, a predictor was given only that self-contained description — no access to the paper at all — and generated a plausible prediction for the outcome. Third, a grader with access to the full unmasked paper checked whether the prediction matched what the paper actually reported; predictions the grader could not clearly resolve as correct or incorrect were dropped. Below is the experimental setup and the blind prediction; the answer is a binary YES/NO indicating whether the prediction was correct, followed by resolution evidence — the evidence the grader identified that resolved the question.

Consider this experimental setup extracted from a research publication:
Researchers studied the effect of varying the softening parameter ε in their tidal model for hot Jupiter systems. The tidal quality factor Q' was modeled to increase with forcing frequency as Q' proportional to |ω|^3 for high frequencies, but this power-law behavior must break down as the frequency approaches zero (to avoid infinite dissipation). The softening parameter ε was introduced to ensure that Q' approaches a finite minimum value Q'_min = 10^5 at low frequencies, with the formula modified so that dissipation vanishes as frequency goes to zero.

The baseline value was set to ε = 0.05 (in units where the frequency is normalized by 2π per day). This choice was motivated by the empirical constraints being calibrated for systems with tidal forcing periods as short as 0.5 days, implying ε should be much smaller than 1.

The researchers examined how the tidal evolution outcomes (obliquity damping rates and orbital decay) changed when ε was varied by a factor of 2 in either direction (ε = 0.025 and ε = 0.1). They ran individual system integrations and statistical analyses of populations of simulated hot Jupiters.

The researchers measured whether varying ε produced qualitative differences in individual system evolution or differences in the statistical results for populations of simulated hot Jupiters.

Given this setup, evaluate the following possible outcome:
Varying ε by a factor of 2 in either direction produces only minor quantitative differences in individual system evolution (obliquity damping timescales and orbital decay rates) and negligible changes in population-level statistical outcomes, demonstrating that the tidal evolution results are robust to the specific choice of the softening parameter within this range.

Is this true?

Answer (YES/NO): YES